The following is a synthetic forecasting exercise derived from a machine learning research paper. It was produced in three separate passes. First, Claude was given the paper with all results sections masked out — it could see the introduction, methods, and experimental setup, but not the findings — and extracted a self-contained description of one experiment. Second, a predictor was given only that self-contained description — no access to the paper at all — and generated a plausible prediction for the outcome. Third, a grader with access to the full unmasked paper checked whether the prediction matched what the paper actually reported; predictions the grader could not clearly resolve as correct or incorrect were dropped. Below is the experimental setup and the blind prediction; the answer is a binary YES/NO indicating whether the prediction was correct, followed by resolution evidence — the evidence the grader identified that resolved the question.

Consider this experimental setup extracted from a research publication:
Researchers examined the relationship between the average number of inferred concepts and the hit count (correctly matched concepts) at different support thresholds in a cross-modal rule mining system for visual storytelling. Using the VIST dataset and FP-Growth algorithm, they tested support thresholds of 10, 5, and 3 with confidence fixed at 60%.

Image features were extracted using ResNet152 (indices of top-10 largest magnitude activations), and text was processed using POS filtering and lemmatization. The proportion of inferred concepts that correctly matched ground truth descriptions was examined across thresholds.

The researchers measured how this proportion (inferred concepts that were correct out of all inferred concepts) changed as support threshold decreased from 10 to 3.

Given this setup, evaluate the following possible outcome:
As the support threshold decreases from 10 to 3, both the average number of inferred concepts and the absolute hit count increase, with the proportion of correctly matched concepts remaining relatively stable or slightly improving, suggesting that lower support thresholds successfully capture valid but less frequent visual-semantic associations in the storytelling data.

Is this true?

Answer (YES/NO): NO